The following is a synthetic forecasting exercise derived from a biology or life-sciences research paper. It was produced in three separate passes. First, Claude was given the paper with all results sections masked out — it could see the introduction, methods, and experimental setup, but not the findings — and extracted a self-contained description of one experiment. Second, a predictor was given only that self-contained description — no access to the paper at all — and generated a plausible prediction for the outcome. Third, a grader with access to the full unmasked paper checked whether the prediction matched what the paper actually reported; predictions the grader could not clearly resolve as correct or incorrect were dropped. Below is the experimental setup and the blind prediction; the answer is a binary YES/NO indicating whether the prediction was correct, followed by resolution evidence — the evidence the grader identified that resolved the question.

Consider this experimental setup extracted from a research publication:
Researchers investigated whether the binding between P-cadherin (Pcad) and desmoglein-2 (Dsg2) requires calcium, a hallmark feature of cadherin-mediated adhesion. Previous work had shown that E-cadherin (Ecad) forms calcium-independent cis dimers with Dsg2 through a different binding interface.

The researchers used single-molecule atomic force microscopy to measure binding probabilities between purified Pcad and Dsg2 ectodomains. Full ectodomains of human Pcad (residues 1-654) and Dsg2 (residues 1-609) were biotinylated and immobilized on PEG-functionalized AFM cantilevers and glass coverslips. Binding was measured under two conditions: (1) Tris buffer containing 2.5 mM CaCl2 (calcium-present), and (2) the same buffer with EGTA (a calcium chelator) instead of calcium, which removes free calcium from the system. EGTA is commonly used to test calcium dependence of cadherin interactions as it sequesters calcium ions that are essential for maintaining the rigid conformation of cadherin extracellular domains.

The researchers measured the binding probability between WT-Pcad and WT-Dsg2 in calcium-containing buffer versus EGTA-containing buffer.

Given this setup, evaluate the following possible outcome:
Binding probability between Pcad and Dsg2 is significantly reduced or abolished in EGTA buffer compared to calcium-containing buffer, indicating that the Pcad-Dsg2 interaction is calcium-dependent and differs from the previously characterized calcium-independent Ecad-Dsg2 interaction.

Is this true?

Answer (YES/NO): YES